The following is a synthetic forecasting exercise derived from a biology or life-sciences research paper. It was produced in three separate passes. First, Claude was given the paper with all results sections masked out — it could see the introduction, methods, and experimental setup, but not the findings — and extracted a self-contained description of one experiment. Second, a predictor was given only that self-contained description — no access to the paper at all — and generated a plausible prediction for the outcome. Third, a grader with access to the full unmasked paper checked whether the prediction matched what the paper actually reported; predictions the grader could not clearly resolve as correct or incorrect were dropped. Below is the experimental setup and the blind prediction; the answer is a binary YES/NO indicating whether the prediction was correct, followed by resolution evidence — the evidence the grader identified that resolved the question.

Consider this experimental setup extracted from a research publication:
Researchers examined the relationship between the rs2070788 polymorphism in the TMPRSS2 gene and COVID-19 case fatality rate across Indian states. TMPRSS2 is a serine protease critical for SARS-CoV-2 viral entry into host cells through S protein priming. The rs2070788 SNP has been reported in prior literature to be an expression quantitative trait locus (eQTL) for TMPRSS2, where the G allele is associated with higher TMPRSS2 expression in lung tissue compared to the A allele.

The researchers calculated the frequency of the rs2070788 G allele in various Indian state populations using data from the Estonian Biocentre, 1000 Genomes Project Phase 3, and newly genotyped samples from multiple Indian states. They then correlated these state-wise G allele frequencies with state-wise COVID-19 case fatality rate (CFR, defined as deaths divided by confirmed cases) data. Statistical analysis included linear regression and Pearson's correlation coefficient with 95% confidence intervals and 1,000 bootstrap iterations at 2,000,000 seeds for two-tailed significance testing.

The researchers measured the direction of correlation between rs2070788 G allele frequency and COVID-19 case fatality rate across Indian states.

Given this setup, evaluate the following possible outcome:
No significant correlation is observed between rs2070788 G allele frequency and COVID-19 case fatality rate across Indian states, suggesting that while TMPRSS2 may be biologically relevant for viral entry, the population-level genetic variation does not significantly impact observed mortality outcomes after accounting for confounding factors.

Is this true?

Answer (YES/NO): NO